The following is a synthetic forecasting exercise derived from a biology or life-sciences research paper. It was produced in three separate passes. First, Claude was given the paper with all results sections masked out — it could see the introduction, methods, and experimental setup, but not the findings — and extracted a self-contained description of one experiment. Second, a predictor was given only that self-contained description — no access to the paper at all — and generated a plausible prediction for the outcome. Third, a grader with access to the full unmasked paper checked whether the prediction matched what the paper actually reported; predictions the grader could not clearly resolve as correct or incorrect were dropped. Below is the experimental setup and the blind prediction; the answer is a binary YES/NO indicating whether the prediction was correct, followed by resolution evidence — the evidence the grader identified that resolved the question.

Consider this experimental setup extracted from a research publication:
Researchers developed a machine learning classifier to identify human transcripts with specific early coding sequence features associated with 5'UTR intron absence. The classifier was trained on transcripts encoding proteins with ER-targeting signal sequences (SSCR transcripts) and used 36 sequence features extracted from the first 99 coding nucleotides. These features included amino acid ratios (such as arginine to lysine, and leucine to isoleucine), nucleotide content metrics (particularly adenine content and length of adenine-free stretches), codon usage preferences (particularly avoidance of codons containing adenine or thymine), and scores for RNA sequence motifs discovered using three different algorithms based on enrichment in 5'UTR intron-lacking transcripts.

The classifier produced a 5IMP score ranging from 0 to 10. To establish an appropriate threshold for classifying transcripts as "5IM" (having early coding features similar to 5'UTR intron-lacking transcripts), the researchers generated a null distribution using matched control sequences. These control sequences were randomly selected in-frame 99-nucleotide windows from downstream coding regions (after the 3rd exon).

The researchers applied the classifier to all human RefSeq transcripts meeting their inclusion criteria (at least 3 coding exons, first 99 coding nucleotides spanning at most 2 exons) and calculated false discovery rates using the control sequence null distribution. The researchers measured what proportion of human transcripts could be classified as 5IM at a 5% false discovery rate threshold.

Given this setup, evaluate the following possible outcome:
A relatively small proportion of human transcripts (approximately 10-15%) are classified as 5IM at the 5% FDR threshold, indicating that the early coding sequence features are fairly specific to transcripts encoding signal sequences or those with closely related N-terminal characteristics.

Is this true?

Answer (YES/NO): NO